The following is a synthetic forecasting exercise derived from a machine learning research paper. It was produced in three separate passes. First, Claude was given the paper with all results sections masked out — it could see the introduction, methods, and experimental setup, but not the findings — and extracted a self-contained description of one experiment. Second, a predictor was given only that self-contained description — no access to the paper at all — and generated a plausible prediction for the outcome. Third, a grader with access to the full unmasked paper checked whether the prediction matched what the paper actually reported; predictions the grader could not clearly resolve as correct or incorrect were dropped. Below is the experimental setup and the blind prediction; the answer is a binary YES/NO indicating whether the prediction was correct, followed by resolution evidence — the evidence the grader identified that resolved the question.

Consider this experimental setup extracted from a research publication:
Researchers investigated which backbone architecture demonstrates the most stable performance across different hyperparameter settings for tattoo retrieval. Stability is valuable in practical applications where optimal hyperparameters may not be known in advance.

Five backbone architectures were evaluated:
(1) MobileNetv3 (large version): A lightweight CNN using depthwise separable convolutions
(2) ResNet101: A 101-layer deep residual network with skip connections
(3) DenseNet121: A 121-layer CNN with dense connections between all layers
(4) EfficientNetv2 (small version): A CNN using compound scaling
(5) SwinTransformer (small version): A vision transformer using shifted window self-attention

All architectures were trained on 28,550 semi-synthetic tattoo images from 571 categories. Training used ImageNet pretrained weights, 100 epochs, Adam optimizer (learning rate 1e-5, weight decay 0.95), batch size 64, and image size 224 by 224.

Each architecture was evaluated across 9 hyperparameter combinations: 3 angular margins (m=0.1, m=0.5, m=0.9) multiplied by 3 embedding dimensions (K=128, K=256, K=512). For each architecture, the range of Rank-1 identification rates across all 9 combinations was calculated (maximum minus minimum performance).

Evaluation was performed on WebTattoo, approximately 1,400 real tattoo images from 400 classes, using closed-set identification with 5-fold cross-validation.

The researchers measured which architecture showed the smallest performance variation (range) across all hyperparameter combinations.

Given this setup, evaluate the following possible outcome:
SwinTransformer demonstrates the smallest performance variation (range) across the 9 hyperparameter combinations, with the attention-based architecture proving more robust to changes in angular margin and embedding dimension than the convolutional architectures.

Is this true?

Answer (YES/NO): NO